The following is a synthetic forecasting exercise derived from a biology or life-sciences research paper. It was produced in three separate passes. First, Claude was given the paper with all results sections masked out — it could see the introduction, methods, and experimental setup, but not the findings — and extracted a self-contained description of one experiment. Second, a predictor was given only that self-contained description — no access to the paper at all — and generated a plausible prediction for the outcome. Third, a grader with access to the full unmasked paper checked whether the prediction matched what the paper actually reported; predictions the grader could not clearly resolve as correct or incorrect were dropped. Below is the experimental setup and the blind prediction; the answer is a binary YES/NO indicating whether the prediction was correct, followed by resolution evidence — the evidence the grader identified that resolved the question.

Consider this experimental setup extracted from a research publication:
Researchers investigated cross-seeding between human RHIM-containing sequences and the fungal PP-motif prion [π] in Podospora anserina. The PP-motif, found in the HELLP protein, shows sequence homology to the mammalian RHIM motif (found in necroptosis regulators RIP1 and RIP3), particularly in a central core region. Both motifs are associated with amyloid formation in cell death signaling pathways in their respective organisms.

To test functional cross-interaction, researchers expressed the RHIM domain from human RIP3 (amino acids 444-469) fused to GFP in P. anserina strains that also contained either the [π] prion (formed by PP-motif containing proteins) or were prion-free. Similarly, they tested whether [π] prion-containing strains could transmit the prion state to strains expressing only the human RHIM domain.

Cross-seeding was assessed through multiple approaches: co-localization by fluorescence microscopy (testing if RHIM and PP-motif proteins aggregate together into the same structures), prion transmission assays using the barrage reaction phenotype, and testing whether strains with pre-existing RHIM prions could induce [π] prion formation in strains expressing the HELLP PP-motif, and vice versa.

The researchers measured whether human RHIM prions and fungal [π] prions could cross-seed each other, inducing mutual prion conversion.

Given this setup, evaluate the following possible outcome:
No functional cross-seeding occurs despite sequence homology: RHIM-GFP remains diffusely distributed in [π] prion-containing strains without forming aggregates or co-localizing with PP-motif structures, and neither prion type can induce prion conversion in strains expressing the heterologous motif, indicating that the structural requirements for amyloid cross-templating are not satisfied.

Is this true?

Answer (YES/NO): NO